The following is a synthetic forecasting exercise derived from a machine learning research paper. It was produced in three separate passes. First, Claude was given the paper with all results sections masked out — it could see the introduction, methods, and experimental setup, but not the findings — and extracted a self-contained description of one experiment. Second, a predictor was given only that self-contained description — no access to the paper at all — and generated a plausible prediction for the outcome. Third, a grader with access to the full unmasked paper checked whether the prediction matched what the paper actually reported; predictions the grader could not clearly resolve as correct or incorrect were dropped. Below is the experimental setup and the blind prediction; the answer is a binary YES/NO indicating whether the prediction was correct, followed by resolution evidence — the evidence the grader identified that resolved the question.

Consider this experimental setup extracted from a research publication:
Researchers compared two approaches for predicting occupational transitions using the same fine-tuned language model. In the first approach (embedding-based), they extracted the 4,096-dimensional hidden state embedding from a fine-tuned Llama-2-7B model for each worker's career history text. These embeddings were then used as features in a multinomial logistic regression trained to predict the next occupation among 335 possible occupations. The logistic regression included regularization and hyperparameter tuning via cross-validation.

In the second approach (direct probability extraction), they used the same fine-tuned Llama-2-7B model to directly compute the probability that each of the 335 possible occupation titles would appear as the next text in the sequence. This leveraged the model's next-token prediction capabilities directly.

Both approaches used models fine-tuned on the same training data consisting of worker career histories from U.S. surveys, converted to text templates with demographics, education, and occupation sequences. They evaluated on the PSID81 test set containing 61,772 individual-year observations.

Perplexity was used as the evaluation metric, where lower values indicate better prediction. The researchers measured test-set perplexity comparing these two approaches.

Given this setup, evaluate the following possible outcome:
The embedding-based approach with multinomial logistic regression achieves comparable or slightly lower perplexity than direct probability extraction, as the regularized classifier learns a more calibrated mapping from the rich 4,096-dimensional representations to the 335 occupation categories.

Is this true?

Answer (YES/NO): NO